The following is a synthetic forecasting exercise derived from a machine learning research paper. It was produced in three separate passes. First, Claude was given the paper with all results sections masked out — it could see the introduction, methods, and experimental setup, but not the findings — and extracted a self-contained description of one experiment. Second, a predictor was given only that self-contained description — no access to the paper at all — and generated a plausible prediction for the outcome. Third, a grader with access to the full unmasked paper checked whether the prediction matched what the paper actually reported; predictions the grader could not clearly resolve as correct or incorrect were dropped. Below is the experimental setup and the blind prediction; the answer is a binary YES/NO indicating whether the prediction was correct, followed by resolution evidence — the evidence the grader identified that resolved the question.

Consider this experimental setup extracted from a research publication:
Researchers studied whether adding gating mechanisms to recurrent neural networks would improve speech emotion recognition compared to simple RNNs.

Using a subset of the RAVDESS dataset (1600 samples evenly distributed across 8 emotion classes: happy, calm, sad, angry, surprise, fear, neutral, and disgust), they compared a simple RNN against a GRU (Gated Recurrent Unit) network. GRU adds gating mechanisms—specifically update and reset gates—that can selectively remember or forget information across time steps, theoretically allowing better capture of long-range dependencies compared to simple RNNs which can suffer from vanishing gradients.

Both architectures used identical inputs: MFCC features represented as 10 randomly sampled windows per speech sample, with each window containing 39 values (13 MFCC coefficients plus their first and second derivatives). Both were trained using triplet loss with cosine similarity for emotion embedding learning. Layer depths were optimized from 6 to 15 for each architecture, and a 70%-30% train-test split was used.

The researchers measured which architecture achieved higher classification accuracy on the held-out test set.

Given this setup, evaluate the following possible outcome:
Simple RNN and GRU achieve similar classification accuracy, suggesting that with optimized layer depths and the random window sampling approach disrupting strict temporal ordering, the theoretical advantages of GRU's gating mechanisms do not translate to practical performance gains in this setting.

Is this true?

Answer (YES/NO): YES